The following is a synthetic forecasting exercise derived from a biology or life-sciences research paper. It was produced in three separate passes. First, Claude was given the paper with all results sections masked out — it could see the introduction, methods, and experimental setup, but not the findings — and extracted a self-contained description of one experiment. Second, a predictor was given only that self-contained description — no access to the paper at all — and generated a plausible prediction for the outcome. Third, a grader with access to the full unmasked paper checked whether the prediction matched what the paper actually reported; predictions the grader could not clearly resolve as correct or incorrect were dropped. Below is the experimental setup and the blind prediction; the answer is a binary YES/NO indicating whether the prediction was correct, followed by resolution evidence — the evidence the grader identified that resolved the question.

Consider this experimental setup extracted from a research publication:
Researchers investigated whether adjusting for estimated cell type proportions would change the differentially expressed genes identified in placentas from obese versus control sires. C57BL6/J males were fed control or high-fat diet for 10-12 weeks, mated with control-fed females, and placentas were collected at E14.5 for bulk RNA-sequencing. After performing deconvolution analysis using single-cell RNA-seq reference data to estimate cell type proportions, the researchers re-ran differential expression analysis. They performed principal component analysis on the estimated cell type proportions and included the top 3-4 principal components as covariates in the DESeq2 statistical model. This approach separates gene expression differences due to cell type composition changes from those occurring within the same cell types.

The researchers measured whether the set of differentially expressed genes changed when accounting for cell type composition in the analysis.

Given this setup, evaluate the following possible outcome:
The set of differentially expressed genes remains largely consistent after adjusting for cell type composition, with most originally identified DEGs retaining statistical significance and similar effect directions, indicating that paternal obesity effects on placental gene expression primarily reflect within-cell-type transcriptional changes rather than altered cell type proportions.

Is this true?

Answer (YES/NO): NO